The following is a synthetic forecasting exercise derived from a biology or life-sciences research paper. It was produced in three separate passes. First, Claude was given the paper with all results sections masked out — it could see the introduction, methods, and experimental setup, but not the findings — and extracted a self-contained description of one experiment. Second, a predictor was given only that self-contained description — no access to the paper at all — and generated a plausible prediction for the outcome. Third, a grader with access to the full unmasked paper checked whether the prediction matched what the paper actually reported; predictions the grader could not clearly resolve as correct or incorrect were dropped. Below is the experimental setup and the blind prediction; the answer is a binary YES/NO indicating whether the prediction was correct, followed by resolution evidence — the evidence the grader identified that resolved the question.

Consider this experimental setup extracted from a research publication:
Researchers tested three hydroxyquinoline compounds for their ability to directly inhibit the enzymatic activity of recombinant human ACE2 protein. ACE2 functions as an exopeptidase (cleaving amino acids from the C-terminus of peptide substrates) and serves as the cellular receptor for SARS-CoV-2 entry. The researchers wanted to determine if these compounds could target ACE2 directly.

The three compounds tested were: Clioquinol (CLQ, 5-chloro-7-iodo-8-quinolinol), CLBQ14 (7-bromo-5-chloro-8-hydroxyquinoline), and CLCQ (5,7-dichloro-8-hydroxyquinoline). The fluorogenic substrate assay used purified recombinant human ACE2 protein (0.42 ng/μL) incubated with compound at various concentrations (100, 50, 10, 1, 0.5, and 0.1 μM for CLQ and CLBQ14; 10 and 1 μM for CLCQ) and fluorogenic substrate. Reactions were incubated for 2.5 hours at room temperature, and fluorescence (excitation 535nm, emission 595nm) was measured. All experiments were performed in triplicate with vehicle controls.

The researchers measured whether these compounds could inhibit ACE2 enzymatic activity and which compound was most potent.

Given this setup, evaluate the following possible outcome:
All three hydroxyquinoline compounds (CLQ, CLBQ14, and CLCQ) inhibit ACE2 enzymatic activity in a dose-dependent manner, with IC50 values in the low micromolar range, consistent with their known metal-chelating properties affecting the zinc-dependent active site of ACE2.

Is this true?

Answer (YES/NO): YES